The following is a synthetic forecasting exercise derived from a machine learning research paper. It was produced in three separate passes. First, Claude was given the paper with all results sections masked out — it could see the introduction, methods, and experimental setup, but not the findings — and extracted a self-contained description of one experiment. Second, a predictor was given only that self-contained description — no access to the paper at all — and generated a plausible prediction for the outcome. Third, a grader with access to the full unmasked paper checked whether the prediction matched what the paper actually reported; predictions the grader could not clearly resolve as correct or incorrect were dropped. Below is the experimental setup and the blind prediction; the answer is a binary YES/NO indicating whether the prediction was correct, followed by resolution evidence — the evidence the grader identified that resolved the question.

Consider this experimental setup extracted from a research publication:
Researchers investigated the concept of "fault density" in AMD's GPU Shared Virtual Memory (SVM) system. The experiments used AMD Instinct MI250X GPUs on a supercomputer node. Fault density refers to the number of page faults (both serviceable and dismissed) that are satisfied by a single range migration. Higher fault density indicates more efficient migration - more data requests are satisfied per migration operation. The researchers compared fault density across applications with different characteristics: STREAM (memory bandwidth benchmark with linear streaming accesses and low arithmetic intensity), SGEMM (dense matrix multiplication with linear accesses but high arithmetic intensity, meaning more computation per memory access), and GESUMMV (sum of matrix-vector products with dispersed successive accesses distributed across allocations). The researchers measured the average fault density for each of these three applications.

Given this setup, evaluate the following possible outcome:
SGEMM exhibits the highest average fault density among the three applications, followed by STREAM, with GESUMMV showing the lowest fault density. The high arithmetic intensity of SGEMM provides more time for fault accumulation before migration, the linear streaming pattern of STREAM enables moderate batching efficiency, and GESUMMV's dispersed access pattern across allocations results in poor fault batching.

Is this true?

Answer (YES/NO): NO